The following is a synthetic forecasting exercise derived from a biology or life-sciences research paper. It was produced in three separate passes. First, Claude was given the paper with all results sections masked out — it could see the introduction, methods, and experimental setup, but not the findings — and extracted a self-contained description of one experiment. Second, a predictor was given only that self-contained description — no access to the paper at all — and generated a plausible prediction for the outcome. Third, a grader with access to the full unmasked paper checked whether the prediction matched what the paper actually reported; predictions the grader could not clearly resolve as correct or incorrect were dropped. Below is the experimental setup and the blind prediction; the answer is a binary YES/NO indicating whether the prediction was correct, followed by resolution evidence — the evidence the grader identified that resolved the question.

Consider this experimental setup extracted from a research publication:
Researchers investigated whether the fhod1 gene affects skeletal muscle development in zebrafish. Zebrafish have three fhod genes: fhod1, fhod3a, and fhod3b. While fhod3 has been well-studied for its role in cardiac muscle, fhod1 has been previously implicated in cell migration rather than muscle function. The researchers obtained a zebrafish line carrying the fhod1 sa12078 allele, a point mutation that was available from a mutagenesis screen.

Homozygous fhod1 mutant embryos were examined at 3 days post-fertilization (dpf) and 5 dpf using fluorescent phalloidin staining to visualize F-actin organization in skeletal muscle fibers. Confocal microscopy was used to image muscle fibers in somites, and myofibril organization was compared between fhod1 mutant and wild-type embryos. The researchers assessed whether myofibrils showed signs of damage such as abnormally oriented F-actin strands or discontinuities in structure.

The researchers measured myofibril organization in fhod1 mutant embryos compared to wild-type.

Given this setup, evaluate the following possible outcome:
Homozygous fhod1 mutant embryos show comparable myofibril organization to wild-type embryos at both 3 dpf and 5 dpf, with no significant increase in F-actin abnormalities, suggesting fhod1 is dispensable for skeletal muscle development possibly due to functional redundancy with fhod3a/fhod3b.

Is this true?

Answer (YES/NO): NO